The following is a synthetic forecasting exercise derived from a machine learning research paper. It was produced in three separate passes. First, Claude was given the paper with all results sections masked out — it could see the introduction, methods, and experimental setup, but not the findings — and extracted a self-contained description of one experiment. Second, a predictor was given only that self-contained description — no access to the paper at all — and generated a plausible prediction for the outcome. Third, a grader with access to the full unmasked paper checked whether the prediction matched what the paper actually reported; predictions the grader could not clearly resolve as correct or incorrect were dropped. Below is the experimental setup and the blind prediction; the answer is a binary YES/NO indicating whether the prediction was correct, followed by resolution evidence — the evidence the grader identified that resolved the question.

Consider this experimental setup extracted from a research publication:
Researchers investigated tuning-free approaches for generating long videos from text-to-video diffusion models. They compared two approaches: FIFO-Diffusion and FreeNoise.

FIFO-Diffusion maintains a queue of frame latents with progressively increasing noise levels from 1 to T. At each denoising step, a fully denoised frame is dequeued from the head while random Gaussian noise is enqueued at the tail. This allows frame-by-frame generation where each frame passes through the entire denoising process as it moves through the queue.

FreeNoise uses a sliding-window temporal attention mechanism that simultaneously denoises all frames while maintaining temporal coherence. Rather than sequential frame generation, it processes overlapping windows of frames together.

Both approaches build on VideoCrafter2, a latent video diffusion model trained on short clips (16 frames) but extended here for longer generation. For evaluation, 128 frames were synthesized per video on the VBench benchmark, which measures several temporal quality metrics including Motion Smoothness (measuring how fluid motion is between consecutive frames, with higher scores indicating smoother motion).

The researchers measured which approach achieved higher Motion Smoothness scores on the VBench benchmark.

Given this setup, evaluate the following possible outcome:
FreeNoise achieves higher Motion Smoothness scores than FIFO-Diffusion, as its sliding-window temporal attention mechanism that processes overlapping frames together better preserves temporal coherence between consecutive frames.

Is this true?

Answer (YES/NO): NO